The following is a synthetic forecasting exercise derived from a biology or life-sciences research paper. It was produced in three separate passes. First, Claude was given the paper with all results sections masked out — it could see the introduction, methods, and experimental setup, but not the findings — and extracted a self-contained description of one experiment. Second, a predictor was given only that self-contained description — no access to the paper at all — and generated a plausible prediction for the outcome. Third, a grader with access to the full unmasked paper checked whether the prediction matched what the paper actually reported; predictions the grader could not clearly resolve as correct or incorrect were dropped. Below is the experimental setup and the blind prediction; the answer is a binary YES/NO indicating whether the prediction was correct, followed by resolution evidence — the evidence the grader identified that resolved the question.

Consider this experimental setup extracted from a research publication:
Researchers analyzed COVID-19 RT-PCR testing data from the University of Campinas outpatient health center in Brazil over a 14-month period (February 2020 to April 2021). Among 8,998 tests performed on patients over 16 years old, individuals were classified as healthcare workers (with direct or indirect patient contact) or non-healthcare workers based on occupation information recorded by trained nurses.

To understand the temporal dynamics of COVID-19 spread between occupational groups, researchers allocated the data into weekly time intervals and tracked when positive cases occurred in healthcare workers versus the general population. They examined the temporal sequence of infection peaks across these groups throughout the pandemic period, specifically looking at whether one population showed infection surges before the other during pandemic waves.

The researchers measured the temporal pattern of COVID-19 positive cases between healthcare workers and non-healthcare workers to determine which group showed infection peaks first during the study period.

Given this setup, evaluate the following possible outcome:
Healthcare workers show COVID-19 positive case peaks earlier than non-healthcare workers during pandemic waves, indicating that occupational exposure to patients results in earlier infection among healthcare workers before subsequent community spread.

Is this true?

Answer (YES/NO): YES